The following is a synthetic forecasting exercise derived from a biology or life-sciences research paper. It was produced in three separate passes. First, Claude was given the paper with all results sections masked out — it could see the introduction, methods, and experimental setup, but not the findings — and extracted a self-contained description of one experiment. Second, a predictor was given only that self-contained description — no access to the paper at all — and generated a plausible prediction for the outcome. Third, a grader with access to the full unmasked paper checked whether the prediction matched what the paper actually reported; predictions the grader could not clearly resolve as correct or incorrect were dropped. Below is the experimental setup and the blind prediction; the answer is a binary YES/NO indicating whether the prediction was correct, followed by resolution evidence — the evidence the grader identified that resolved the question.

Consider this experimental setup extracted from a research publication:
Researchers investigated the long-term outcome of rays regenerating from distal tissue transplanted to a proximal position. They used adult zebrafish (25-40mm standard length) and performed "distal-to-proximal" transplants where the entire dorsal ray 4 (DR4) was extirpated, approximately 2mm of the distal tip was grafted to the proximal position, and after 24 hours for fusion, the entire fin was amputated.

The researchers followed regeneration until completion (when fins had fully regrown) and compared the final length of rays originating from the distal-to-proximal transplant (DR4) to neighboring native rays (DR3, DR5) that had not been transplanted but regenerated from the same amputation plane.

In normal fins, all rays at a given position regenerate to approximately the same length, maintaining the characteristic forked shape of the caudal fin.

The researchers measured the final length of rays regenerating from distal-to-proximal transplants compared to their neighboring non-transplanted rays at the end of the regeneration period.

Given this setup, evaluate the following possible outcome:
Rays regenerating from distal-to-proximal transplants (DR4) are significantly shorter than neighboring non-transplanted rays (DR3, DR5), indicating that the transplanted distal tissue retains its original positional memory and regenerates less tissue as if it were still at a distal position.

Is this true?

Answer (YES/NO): YES